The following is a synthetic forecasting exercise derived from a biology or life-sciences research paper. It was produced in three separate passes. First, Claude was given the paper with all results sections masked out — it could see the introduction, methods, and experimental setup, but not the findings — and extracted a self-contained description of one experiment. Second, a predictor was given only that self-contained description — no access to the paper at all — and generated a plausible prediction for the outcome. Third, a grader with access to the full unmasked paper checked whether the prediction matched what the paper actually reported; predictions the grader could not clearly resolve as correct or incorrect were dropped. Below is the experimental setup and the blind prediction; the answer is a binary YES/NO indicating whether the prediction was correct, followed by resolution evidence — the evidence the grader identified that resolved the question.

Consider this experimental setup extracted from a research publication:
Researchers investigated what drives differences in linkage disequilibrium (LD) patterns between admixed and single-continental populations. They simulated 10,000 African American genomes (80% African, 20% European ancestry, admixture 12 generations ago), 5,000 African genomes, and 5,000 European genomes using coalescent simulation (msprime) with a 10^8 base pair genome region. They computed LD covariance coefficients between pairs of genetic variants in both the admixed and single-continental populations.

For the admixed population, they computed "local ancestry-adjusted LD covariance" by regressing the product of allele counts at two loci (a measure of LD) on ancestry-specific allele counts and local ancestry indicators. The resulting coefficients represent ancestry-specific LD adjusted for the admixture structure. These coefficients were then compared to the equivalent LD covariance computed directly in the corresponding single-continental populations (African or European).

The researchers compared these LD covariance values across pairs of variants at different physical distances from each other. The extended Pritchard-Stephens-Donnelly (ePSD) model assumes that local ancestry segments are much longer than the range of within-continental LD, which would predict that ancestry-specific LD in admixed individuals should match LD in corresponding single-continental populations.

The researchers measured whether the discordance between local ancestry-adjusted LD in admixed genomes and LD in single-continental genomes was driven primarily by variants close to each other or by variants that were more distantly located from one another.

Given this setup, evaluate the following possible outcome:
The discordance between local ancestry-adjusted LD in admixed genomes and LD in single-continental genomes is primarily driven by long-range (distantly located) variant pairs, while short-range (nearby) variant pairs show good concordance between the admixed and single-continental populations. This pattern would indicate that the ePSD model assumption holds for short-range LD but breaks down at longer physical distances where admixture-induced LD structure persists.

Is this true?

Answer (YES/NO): YES